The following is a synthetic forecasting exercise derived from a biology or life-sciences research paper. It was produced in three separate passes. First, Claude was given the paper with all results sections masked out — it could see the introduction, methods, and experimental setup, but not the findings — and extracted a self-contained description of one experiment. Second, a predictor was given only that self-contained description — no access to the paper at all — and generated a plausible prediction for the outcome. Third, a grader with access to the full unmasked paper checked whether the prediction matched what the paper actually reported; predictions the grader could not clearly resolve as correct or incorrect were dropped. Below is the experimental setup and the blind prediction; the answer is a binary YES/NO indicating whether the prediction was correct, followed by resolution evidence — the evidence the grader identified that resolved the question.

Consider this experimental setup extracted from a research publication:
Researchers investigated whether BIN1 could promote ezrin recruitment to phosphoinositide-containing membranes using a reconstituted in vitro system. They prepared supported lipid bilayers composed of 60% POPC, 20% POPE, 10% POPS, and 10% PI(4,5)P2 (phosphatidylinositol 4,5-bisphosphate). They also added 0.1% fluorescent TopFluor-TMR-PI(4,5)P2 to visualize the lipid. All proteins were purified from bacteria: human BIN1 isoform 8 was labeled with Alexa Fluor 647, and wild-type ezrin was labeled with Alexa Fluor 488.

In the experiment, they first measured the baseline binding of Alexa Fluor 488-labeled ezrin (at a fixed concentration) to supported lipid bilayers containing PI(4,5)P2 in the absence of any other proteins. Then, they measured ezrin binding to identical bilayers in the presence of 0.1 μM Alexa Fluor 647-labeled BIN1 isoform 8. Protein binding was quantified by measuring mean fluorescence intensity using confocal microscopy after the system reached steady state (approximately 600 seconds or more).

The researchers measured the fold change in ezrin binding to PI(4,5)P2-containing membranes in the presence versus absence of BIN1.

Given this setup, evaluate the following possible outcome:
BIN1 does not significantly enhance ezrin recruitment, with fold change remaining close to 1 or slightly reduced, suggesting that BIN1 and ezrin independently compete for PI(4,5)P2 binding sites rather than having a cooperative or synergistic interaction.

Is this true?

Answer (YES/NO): NO